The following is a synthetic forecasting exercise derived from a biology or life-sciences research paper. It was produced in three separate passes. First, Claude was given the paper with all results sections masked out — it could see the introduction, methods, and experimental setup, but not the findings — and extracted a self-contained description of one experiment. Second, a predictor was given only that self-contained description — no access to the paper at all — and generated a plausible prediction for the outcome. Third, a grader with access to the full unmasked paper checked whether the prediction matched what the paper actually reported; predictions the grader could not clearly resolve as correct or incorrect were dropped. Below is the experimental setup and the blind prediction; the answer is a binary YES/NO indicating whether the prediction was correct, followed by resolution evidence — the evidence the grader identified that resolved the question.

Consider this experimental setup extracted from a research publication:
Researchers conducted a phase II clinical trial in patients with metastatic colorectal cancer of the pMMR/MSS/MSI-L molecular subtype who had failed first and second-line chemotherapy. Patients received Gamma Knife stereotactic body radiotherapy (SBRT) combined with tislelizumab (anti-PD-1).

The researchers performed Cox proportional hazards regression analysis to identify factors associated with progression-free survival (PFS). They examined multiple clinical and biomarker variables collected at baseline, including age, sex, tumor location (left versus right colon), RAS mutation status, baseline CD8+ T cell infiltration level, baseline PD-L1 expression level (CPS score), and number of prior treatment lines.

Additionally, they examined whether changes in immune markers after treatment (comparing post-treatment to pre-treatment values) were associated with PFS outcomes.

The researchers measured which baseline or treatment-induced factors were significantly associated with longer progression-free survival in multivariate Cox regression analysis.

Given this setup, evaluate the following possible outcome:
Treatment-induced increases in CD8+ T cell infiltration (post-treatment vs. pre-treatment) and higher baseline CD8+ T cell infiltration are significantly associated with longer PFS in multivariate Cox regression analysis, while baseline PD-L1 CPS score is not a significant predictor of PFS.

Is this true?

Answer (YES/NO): NO